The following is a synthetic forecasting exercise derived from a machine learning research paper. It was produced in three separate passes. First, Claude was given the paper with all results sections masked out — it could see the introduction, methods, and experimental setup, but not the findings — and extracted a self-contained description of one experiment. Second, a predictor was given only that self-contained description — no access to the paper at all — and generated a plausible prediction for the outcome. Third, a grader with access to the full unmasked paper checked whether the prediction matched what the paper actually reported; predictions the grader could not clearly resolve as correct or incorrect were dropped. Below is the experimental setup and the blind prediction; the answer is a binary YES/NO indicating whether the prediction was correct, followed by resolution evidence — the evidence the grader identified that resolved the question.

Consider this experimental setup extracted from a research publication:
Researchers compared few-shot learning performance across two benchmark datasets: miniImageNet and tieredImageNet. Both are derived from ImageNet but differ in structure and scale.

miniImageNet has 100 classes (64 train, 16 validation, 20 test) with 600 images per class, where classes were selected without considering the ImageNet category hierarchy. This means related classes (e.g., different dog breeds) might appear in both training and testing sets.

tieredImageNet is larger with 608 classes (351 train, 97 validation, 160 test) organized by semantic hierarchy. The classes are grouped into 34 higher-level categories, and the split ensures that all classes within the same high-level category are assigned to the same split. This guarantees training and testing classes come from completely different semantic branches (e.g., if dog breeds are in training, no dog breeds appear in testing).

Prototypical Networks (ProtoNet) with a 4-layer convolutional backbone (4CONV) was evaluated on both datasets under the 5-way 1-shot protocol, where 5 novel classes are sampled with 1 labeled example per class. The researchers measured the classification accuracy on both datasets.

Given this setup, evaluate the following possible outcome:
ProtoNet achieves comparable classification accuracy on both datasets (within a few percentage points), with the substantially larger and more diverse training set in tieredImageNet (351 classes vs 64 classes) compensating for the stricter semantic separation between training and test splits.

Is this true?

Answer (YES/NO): YES